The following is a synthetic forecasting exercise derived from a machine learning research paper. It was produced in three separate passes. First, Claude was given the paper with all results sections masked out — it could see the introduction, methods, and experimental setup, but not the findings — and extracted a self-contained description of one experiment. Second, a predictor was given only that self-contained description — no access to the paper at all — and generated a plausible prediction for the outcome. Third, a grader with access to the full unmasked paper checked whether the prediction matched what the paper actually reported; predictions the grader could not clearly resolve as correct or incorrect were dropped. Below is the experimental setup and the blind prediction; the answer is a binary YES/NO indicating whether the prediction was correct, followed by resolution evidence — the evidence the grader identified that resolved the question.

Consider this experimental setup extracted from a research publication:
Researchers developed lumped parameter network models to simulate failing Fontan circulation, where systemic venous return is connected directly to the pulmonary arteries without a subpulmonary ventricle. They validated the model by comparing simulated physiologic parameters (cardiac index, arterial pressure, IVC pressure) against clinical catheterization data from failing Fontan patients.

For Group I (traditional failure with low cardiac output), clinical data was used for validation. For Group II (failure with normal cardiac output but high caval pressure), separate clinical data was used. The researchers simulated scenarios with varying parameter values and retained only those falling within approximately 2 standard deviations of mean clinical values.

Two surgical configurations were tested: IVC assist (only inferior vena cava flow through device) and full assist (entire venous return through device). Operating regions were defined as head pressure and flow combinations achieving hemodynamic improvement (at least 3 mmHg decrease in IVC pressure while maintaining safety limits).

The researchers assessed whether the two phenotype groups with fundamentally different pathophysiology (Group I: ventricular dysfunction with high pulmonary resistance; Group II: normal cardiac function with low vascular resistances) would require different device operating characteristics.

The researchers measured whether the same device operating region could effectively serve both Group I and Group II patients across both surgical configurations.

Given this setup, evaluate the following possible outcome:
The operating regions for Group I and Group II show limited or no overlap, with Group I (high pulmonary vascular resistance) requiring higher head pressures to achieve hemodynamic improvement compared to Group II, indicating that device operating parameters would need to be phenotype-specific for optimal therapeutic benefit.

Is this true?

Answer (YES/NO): NO